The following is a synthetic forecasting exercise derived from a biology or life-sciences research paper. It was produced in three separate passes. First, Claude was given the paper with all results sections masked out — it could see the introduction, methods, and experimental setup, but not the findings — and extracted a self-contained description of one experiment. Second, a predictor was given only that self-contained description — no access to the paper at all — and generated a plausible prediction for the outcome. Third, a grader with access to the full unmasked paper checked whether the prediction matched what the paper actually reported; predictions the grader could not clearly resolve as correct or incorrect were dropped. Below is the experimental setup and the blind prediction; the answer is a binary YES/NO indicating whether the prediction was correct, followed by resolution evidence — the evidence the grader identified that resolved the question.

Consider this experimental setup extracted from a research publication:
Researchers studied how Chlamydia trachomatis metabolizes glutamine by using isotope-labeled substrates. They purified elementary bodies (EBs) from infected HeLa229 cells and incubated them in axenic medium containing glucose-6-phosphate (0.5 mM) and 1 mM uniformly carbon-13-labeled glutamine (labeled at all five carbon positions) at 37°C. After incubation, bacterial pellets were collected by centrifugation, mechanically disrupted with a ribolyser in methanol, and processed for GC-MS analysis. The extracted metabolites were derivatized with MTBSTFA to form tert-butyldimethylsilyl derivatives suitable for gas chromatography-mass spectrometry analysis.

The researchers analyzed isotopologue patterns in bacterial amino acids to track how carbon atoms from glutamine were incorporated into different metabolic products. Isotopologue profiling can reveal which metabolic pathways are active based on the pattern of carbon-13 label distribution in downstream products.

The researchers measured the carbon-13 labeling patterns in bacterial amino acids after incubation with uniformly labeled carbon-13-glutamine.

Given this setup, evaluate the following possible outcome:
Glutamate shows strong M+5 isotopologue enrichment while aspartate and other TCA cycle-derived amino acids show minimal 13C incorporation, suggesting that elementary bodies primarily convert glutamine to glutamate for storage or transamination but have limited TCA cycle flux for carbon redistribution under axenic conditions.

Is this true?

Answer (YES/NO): NO